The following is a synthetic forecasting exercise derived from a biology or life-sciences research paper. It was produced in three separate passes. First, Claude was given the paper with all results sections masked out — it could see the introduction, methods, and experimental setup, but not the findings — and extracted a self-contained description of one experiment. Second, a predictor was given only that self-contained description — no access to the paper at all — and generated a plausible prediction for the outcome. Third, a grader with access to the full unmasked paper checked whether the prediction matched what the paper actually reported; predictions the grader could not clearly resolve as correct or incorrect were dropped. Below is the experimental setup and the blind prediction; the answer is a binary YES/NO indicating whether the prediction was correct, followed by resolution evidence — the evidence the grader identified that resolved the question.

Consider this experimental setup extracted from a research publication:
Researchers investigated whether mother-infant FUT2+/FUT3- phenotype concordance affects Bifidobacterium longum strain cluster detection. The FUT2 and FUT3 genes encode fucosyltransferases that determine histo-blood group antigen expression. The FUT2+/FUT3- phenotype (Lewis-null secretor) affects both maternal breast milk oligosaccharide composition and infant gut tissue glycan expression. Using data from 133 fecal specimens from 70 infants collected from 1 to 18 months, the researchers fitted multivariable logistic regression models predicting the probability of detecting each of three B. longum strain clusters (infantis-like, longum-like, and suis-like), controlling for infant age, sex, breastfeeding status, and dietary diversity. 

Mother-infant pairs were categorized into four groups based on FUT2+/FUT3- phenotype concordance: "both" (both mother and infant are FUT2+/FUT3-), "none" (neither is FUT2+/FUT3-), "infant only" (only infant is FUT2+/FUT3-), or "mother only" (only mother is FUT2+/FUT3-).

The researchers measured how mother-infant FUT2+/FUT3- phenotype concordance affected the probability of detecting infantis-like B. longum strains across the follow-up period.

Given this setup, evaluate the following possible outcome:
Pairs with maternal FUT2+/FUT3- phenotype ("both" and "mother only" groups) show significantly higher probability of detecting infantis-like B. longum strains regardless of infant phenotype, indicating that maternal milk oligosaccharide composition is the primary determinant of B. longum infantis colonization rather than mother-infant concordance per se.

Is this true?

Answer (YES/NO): NO